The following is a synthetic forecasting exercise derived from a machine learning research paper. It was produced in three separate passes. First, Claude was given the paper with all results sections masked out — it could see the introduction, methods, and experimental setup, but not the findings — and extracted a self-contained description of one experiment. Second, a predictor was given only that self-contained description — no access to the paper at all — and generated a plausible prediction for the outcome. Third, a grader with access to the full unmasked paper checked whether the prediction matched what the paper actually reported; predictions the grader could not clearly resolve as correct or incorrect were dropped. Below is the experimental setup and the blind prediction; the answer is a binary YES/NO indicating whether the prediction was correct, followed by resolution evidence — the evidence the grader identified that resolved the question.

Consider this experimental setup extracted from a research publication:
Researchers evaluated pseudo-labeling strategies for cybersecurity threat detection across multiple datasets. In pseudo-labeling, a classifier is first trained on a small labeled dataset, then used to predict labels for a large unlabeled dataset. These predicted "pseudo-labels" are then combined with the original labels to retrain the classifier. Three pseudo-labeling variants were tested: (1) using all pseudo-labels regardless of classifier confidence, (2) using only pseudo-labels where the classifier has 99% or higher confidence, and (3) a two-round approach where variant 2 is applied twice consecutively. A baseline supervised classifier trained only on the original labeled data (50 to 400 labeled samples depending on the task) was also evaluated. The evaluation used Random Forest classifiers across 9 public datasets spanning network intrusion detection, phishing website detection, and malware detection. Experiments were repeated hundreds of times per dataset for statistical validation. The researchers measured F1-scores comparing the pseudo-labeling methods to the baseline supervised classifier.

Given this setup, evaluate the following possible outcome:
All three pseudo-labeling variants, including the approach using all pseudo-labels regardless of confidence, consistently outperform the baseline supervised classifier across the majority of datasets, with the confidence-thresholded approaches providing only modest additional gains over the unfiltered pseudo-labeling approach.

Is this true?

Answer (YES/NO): NO